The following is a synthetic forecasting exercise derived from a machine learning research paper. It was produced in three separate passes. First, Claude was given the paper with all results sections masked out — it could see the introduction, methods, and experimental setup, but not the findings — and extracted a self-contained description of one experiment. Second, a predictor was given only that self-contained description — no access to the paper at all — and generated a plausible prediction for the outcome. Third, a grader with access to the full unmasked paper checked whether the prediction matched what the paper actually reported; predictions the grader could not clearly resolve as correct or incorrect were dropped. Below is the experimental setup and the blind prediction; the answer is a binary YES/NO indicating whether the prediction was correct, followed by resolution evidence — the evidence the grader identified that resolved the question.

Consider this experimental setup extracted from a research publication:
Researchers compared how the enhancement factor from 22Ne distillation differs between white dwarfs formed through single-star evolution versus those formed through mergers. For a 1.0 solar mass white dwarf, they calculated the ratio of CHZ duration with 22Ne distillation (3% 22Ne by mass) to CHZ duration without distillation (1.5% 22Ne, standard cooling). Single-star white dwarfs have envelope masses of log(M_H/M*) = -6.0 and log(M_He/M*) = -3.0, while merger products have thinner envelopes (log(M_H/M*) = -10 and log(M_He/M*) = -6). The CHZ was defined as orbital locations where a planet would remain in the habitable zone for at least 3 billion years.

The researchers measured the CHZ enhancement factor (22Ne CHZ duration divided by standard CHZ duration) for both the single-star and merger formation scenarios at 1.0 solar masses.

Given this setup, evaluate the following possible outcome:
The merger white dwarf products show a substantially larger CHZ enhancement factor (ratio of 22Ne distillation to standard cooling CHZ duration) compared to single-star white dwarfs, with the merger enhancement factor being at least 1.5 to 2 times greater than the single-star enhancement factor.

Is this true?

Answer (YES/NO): YES